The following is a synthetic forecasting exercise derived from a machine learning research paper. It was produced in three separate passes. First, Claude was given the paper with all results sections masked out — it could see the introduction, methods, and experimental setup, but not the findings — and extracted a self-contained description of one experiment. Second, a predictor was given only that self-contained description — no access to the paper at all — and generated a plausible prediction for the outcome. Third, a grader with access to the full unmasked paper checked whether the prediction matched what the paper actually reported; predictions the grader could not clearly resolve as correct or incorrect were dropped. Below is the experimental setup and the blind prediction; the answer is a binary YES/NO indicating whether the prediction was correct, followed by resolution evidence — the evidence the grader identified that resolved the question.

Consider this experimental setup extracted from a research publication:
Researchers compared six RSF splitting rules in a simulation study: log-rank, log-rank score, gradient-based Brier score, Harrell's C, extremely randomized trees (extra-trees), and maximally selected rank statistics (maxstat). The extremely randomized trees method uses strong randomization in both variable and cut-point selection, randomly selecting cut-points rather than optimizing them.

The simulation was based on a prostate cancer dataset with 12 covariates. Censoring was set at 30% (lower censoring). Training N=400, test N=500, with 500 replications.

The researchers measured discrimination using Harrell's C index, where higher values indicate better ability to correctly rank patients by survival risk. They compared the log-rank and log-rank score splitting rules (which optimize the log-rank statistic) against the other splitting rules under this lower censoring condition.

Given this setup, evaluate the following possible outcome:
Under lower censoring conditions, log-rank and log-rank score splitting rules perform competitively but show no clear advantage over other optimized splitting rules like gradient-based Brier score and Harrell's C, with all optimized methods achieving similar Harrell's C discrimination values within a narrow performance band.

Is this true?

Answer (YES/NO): NO